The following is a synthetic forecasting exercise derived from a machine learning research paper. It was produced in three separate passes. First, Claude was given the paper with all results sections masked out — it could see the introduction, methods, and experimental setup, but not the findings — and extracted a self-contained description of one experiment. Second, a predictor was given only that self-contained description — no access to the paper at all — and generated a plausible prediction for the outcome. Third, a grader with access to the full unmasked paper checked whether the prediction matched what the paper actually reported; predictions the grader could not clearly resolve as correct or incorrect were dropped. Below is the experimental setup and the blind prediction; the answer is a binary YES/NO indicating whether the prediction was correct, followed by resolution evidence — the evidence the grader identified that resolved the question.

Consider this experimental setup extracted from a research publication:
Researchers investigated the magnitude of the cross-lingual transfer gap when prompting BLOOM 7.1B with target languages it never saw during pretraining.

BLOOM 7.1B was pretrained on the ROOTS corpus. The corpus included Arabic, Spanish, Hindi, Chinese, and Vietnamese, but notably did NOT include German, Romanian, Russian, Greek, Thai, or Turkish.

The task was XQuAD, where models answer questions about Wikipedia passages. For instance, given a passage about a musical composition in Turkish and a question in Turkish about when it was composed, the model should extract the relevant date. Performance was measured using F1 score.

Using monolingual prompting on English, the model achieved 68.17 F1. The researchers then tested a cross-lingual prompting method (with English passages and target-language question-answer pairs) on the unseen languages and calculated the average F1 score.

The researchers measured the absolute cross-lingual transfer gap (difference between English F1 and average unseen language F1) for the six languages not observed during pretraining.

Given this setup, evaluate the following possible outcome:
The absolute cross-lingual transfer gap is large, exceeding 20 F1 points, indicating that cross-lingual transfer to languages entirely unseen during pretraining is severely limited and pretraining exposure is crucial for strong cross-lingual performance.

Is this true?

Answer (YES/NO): YES